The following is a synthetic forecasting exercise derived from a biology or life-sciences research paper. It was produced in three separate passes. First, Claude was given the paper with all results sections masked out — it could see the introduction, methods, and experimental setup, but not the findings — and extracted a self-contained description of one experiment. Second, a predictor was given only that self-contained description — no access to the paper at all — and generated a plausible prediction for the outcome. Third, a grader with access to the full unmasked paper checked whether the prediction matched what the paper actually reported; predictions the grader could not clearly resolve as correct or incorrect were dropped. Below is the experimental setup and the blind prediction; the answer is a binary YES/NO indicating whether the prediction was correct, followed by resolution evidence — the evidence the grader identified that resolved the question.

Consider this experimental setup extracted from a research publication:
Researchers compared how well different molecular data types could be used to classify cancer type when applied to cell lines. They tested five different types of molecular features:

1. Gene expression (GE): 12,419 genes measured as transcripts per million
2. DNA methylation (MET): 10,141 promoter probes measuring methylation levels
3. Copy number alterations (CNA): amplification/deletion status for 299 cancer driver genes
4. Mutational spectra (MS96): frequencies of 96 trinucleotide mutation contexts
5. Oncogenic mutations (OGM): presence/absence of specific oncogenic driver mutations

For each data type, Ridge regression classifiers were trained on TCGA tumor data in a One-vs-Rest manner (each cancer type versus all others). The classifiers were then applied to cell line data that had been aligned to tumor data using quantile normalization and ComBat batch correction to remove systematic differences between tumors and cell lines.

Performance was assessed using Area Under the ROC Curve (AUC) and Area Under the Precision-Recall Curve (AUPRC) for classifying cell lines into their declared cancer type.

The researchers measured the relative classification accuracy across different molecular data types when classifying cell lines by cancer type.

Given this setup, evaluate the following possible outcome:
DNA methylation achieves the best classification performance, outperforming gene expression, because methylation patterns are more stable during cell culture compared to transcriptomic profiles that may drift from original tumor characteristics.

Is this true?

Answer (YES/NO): NO